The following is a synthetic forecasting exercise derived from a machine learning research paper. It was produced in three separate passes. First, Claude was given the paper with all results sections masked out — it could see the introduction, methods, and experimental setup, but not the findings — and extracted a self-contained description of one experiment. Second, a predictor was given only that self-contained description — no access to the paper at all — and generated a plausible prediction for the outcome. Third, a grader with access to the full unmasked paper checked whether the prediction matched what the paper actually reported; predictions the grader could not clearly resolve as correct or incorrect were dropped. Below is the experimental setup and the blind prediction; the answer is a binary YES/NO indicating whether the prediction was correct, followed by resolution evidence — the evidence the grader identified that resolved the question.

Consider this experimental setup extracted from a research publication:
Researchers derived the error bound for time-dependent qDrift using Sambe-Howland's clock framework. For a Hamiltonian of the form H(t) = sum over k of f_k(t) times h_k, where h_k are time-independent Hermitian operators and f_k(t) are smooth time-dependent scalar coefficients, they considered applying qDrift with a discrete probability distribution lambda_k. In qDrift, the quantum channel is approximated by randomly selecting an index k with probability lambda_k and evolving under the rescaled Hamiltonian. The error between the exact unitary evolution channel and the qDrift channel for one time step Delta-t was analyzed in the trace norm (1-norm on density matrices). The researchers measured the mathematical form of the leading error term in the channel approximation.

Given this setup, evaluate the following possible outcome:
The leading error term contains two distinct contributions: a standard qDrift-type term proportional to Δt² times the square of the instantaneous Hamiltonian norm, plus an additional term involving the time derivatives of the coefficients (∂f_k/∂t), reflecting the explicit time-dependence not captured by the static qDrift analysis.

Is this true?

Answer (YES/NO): NO